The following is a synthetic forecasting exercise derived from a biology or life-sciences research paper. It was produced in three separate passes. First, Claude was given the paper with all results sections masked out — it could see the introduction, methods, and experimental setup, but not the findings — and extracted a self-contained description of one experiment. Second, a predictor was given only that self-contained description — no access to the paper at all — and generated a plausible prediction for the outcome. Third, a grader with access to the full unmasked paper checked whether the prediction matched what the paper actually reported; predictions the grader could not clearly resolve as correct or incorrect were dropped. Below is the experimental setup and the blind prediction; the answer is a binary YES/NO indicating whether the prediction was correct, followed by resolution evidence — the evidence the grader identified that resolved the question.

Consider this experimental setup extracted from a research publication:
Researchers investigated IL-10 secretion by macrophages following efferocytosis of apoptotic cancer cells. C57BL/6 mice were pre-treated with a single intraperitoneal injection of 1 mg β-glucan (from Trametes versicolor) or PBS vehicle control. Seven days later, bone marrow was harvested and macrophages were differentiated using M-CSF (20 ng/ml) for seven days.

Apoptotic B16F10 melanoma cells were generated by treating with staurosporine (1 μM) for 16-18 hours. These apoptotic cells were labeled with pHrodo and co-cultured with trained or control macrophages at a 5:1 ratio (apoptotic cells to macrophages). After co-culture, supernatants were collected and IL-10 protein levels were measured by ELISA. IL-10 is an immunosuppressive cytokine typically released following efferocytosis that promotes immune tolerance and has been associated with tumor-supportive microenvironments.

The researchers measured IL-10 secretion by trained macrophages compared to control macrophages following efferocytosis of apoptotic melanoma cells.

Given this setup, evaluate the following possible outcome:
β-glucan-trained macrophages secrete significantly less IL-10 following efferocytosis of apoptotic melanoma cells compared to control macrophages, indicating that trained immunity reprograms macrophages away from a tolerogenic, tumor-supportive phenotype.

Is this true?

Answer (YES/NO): NO